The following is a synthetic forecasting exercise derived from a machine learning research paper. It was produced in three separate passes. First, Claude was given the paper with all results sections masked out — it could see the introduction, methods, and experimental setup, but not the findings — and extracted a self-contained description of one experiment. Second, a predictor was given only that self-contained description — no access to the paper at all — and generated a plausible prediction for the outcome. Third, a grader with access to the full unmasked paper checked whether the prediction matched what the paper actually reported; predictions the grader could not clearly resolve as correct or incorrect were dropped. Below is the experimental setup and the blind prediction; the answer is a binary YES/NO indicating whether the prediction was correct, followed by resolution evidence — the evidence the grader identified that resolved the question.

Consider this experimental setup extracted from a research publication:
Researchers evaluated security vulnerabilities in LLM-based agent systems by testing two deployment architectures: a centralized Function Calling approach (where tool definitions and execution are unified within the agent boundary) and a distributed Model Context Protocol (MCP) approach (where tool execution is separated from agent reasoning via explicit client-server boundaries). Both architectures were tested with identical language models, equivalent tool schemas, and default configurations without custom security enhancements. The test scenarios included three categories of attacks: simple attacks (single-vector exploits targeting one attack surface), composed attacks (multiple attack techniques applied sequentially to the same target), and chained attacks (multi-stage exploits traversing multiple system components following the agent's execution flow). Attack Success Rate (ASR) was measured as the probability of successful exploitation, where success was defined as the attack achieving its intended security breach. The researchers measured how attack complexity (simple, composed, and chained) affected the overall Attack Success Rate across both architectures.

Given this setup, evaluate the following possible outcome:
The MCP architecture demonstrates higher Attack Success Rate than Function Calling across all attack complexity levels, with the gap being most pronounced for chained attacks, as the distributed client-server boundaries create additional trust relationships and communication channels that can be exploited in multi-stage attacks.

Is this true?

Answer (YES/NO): NO